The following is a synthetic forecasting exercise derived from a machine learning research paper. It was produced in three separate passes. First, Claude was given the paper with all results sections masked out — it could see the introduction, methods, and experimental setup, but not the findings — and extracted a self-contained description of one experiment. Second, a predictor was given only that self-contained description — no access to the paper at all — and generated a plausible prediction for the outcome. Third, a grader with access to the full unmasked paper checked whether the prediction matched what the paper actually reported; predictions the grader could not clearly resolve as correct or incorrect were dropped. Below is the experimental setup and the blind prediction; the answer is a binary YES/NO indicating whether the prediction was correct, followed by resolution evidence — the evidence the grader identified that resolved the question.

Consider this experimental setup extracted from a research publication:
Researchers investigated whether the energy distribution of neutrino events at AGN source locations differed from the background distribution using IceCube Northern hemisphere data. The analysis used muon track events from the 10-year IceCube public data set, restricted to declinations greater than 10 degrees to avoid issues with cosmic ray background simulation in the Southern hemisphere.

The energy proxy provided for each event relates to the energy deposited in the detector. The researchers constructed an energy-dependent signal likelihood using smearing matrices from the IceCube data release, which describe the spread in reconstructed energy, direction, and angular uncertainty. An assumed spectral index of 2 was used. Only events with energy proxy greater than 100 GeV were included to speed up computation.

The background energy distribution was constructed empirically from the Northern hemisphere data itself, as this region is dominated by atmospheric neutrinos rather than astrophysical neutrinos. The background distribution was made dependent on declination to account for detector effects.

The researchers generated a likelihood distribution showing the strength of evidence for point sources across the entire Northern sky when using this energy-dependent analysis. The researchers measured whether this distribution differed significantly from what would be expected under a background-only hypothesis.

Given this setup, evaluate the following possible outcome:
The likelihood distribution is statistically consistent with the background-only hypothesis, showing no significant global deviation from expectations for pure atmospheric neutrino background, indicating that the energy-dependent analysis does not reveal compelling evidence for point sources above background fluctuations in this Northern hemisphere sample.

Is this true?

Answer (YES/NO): YES